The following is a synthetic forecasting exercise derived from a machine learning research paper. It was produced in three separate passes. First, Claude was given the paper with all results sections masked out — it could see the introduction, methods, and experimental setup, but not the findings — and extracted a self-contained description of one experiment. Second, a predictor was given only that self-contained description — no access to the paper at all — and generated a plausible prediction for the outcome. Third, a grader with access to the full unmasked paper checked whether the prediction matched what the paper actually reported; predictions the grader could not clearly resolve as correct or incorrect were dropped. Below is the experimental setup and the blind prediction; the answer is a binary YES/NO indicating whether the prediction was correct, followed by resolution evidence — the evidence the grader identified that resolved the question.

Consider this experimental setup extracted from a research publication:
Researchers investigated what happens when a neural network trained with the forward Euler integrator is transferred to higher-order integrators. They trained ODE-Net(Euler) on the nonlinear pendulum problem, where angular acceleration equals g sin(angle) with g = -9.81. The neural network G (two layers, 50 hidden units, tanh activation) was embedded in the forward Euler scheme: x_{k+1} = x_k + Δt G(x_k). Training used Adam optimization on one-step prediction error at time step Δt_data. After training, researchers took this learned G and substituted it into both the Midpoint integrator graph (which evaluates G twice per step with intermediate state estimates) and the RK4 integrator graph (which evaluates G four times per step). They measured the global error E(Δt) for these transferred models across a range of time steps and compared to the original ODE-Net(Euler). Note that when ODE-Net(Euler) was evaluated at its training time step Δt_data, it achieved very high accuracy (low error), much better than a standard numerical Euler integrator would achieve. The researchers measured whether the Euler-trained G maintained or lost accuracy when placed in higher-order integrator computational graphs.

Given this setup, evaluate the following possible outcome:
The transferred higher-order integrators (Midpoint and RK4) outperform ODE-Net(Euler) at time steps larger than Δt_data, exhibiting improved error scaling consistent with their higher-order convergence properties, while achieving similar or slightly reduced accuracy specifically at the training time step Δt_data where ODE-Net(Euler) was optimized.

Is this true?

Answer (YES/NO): NO